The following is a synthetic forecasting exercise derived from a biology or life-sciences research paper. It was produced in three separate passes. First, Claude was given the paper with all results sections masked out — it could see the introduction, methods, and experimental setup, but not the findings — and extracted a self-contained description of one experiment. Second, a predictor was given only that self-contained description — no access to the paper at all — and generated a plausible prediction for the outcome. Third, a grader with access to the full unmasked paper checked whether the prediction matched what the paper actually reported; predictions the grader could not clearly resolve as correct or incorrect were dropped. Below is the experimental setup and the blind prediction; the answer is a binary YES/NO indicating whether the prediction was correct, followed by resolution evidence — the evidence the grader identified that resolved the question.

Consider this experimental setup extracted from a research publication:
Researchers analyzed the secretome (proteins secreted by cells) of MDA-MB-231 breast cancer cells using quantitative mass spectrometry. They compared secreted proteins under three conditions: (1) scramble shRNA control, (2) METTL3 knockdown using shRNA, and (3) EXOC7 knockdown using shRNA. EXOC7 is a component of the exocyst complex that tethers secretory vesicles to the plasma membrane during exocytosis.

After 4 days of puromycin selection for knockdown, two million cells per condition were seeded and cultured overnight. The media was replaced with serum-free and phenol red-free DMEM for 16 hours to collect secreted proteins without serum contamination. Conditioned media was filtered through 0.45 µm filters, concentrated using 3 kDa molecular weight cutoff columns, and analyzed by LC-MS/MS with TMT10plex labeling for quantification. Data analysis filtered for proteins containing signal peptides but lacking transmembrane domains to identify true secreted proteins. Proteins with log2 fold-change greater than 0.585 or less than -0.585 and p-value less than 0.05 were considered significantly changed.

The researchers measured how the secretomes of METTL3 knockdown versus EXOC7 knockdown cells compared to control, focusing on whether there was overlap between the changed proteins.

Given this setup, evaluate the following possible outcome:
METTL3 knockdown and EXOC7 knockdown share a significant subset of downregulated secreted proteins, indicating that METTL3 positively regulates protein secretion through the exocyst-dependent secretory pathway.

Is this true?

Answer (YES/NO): YES